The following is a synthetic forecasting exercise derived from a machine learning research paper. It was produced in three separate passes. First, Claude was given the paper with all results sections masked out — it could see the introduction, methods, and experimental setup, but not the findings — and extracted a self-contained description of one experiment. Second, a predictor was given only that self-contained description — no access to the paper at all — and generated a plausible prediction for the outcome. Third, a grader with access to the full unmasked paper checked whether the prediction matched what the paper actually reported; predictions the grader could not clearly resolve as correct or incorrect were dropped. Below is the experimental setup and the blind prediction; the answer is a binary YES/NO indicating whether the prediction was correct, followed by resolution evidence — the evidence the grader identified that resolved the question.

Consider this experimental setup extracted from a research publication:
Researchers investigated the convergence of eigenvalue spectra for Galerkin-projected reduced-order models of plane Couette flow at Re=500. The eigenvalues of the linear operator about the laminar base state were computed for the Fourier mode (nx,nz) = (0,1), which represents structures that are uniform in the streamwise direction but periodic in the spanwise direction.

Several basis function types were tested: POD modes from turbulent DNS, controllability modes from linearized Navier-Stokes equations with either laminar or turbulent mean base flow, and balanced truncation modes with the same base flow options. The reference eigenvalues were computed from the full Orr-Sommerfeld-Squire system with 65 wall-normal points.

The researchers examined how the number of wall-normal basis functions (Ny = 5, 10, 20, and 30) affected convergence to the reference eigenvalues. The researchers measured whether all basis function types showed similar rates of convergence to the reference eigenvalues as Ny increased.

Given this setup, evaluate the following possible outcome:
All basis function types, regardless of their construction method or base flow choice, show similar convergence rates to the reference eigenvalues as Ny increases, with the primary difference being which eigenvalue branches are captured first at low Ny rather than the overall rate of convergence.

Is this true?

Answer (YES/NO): NO